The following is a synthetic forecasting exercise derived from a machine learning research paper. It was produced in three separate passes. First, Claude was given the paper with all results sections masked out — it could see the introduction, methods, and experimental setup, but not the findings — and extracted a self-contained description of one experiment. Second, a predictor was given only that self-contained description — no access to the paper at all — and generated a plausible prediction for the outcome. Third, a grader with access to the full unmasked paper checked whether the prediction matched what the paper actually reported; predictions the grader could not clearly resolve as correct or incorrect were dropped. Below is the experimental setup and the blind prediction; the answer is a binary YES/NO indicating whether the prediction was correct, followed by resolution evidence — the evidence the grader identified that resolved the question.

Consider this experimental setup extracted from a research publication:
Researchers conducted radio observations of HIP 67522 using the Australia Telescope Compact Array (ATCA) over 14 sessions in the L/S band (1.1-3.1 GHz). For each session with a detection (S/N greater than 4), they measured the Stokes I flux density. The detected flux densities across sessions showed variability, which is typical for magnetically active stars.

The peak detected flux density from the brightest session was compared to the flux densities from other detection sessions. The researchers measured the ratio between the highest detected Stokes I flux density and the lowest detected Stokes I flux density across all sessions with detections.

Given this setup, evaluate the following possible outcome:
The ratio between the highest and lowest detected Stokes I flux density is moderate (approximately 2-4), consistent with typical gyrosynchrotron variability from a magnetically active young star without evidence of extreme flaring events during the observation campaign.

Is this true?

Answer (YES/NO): NO